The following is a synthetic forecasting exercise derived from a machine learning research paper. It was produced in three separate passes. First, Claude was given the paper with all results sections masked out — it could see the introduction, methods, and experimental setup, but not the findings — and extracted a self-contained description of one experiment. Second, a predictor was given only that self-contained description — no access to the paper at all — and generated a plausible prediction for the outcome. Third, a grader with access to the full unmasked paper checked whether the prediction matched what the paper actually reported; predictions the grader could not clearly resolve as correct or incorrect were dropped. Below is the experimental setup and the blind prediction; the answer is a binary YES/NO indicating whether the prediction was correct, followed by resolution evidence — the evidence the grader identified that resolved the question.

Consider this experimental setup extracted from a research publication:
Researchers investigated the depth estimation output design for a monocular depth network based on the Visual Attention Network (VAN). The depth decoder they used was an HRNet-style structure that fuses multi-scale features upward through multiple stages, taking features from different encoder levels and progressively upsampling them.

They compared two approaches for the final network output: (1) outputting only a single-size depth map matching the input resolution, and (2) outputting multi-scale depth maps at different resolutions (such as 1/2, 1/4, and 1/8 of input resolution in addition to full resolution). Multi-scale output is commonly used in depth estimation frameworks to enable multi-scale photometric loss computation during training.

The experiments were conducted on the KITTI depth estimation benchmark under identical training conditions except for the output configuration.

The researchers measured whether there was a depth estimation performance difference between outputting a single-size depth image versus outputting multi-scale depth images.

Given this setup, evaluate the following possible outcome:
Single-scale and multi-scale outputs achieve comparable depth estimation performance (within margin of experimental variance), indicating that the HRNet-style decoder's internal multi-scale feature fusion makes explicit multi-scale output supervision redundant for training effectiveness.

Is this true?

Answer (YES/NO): YES